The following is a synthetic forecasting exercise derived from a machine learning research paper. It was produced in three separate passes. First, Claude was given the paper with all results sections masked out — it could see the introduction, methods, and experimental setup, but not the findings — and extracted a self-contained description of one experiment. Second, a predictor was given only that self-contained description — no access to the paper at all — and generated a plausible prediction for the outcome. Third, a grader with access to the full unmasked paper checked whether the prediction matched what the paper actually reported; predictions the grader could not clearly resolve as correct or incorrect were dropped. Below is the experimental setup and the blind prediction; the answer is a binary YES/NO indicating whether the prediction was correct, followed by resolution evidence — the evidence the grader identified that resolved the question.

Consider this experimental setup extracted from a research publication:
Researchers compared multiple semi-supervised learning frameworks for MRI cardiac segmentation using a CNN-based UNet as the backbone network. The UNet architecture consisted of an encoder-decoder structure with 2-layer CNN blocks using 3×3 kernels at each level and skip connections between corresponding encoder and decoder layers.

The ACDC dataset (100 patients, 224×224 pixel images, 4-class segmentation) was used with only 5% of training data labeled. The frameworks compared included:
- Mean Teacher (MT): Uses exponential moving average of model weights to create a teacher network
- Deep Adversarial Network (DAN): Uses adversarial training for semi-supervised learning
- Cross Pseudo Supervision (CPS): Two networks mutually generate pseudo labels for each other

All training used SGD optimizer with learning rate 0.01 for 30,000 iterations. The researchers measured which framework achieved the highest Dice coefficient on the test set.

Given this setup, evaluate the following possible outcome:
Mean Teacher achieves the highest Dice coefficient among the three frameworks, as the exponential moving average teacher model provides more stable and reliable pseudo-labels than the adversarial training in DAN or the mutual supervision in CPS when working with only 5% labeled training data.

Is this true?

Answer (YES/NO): NO